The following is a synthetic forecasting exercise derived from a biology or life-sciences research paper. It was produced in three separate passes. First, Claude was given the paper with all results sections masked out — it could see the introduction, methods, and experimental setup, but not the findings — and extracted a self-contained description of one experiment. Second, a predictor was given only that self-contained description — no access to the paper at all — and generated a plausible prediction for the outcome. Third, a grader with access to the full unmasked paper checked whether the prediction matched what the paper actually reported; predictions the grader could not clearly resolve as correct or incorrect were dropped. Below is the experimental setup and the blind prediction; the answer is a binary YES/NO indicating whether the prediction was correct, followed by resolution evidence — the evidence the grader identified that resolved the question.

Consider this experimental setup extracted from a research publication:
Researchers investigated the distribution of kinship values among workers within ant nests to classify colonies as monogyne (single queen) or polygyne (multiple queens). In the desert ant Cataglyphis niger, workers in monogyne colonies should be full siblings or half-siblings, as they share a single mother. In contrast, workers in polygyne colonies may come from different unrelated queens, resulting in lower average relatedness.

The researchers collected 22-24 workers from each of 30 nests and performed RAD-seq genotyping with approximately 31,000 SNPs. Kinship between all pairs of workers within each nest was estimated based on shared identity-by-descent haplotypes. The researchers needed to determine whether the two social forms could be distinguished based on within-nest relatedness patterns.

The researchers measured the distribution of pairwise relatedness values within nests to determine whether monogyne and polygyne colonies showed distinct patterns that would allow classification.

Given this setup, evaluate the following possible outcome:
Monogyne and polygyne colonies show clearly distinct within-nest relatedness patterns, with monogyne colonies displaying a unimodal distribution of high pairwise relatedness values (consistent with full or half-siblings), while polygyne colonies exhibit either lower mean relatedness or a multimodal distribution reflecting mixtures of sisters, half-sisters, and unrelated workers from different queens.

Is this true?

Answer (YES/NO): NO